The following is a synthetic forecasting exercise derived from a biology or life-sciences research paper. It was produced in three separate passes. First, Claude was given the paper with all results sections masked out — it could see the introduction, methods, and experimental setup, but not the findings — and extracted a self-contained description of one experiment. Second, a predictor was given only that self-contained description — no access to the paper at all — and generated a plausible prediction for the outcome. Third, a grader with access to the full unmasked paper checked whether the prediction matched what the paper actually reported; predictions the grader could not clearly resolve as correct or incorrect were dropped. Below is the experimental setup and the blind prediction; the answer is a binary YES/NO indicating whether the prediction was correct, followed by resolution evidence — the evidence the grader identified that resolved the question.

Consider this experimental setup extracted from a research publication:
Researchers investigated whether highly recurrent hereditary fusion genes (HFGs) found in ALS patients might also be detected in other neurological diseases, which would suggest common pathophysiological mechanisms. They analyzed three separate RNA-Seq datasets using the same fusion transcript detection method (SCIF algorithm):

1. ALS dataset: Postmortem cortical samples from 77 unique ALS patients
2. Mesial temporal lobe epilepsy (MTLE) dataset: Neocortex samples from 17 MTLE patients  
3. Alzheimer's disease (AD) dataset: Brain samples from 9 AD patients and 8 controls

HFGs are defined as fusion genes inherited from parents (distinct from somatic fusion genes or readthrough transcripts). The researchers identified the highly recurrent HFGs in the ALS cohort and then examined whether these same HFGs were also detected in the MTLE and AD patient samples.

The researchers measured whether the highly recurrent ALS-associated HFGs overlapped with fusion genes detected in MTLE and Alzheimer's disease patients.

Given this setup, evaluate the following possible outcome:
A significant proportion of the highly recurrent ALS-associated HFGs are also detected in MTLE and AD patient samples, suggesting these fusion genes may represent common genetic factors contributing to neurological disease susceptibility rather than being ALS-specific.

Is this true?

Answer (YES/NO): YES